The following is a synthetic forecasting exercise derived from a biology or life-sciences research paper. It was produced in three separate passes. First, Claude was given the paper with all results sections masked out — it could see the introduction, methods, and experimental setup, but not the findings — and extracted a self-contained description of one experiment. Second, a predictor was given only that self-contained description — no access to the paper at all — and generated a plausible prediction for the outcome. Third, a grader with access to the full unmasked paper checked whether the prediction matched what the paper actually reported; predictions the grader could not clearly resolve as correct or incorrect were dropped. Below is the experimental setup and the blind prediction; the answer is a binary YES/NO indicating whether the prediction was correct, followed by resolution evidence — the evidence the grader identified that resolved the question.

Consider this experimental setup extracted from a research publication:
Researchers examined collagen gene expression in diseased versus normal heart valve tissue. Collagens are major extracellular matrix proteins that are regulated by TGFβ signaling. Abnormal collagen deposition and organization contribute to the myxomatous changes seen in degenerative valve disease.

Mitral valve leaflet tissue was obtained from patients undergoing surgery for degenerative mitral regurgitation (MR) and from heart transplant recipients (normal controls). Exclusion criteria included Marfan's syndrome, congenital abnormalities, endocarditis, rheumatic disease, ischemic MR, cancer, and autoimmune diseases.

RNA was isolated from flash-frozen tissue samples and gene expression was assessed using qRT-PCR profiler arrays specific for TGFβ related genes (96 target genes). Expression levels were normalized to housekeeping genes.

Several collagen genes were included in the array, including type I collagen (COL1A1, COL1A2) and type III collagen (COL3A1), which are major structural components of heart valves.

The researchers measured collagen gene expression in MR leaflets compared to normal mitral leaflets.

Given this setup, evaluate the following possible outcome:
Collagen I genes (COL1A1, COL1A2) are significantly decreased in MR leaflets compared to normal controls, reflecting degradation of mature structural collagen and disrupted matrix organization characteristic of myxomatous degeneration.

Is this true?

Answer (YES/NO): NO